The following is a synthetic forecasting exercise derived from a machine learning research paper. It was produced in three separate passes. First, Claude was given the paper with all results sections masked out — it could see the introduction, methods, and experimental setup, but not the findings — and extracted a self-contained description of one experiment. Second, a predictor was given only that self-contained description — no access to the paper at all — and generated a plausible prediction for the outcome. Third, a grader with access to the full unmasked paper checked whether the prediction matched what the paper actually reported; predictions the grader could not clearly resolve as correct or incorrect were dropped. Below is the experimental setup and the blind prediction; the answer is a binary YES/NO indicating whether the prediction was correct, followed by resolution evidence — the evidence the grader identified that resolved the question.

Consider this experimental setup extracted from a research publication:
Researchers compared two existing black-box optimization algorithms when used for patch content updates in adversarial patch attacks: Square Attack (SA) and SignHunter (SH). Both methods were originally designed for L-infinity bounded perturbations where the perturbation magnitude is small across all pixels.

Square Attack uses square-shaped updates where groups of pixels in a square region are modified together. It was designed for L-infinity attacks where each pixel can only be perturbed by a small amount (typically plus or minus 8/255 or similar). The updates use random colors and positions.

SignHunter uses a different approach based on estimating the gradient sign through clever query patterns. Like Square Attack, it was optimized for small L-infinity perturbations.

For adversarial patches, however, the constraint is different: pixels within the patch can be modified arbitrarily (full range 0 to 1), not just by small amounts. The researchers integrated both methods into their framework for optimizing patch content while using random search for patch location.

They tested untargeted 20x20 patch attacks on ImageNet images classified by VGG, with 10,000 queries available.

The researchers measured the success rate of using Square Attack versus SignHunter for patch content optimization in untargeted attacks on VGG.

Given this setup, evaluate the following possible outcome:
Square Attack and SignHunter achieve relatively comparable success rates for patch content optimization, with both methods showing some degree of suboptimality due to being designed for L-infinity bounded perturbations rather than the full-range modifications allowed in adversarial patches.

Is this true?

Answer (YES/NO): YES